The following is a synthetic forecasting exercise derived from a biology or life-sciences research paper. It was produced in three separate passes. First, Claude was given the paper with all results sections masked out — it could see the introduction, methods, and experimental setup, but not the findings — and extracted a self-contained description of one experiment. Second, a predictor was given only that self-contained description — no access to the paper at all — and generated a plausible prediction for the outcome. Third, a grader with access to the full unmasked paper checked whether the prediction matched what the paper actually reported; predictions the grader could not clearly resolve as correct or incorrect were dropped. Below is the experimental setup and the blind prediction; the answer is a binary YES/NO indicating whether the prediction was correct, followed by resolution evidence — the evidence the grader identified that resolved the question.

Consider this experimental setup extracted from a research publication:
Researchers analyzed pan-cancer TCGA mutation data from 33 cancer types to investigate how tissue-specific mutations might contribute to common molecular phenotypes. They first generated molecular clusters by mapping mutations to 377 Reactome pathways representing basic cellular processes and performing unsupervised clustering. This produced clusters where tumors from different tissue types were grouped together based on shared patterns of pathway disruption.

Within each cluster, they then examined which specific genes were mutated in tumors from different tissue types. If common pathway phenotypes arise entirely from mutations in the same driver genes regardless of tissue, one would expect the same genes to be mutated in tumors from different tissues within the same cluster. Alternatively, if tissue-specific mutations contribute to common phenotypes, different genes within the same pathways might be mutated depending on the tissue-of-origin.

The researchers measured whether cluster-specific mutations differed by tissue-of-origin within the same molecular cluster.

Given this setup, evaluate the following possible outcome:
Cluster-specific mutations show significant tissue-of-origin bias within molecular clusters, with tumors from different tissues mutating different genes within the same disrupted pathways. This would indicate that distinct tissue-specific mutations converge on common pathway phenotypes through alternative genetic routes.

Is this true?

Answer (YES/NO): YES